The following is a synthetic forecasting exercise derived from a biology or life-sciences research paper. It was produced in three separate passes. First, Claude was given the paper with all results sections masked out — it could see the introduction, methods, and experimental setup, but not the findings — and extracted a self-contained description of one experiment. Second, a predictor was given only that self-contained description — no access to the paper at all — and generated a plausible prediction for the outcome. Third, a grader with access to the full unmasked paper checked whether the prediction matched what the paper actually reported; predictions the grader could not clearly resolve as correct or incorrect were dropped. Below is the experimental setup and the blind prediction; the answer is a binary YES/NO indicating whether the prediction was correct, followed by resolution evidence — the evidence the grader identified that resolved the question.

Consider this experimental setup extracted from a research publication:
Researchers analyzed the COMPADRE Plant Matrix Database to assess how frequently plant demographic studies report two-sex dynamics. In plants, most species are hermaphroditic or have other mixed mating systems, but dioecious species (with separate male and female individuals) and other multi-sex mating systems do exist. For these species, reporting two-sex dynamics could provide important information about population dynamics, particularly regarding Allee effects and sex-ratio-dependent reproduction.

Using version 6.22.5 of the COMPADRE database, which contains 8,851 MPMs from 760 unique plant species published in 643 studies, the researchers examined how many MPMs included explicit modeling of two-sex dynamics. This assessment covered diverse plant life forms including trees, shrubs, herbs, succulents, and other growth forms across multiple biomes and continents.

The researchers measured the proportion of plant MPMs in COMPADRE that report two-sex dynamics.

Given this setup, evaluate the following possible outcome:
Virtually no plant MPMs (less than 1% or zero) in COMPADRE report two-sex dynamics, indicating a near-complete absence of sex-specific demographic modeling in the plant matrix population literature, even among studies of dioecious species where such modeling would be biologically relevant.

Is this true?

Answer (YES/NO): YES